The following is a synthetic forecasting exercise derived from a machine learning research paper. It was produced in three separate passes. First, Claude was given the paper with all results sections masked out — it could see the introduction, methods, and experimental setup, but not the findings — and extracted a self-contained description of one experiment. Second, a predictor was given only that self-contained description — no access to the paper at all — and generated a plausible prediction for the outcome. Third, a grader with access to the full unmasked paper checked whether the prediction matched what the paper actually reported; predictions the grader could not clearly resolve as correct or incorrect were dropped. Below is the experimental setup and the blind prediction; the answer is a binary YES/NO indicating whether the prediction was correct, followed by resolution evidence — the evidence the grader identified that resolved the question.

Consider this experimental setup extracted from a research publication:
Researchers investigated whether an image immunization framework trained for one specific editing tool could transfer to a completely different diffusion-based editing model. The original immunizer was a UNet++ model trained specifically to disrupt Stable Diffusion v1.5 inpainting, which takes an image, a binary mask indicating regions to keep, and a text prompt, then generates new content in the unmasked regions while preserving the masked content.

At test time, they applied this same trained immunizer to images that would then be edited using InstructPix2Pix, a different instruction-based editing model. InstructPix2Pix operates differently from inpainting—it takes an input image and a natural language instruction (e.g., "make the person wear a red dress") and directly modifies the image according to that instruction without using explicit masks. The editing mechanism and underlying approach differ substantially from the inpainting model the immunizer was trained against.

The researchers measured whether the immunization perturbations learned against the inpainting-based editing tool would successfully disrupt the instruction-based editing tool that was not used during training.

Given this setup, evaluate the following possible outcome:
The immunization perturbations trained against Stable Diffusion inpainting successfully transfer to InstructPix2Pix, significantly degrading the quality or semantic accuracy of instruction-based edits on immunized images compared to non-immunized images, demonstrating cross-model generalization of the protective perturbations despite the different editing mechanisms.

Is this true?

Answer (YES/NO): YES